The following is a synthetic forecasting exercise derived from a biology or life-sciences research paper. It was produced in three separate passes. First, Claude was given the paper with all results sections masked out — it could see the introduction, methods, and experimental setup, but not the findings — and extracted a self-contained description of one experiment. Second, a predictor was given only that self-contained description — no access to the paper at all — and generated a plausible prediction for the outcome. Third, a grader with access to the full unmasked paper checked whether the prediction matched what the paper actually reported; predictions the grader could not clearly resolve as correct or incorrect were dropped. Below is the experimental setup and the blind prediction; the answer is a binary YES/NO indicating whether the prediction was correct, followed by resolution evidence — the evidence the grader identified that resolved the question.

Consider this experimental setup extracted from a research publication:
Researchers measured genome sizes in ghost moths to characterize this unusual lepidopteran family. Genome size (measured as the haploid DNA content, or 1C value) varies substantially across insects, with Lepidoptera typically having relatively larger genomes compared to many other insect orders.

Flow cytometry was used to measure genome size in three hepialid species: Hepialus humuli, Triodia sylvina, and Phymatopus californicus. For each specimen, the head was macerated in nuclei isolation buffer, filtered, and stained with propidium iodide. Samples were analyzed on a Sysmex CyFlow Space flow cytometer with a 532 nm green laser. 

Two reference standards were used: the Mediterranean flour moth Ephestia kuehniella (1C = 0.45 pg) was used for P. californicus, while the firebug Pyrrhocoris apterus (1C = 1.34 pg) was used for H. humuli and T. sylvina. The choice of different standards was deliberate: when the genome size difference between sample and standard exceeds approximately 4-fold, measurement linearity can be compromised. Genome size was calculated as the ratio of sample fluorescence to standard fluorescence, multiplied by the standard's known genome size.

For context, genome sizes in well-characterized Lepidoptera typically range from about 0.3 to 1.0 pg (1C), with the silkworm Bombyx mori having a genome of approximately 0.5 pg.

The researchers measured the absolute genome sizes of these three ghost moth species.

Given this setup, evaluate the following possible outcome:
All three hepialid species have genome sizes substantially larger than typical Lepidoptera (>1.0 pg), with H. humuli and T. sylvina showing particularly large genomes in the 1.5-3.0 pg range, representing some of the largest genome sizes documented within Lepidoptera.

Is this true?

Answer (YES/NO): NO